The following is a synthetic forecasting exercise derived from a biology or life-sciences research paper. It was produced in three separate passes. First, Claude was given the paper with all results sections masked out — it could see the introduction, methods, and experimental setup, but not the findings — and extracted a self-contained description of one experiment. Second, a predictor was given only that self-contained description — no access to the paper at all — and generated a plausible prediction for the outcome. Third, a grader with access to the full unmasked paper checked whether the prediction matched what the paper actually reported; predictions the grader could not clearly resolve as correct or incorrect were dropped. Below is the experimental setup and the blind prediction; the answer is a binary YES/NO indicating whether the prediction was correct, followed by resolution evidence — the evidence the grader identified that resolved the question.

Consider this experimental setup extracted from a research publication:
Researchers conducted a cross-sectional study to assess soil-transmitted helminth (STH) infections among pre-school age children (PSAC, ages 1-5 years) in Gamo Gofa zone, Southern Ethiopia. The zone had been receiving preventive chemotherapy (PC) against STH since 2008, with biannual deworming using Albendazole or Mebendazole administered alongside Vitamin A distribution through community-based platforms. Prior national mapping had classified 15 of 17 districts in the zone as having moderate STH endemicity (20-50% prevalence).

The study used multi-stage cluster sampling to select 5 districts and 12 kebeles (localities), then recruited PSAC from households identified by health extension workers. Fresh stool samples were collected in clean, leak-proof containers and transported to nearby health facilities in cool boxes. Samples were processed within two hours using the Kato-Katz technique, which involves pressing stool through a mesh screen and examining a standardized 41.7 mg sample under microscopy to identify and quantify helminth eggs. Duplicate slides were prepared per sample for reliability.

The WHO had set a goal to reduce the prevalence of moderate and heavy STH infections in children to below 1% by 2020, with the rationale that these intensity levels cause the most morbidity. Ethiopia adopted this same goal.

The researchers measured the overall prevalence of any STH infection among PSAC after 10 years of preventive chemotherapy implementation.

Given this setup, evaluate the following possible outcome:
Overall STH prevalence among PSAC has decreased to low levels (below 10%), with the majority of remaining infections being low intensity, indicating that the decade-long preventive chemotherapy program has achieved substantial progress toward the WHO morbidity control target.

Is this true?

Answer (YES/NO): NO